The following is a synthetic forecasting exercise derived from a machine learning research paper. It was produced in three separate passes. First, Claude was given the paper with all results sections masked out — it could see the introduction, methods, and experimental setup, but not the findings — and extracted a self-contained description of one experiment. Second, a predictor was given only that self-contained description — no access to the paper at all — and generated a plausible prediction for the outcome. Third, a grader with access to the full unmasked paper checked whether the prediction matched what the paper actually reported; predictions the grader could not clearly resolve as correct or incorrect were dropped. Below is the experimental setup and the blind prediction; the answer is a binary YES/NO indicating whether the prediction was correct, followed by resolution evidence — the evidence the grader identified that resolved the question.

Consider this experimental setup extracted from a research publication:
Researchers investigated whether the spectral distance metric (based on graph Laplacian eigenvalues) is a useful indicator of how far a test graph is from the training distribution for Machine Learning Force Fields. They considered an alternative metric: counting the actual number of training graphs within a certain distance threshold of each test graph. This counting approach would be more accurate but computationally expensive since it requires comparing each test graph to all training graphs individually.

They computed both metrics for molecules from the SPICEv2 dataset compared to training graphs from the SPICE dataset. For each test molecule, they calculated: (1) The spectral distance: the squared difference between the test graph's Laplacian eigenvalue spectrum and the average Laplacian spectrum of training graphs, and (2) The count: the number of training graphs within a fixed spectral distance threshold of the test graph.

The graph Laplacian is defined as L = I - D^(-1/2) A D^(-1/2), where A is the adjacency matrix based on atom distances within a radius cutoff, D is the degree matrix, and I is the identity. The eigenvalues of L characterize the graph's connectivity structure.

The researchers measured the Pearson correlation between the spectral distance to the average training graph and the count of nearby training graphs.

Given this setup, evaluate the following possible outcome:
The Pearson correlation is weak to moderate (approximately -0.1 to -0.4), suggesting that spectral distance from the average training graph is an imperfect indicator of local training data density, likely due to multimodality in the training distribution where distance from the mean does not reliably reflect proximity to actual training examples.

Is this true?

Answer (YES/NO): NO